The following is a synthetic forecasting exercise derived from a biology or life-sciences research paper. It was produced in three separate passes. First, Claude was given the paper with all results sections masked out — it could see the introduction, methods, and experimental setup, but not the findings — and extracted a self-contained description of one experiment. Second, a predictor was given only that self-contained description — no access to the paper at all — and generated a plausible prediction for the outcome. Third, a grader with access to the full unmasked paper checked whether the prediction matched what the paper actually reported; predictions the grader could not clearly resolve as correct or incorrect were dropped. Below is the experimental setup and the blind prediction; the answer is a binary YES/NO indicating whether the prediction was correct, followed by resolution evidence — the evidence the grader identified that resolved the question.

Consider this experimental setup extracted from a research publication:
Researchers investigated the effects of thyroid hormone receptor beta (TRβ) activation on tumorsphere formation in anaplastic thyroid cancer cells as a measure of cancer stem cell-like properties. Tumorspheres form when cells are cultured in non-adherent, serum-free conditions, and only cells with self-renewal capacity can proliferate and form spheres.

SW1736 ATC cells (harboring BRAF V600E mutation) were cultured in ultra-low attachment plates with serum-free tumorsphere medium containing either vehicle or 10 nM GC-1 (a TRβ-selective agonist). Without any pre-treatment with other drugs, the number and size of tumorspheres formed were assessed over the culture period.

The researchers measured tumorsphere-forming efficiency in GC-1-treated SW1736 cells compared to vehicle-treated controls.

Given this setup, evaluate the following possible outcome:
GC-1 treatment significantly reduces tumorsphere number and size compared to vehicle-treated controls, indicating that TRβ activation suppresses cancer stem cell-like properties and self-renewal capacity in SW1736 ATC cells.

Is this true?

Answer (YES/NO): YES